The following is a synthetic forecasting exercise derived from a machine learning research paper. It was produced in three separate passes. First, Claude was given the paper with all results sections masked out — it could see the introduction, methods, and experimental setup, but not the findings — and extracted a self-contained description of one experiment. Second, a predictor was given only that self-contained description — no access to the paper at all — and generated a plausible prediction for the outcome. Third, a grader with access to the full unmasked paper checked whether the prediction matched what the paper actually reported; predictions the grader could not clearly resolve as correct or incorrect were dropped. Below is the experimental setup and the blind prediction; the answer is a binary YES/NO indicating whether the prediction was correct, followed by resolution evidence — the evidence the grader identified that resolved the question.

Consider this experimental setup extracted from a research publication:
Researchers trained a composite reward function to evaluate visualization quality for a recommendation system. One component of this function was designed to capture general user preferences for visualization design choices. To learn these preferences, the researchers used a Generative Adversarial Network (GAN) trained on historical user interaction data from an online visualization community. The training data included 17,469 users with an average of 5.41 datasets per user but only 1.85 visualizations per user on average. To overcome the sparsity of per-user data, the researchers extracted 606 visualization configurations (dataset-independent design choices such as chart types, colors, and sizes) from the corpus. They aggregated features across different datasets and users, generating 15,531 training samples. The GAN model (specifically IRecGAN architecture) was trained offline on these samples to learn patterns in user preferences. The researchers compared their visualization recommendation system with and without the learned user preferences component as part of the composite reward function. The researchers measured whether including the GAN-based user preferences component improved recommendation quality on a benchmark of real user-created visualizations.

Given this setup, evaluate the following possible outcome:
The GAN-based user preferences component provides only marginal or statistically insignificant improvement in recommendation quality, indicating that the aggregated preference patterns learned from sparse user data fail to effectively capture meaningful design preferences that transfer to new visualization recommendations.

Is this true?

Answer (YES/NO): NO